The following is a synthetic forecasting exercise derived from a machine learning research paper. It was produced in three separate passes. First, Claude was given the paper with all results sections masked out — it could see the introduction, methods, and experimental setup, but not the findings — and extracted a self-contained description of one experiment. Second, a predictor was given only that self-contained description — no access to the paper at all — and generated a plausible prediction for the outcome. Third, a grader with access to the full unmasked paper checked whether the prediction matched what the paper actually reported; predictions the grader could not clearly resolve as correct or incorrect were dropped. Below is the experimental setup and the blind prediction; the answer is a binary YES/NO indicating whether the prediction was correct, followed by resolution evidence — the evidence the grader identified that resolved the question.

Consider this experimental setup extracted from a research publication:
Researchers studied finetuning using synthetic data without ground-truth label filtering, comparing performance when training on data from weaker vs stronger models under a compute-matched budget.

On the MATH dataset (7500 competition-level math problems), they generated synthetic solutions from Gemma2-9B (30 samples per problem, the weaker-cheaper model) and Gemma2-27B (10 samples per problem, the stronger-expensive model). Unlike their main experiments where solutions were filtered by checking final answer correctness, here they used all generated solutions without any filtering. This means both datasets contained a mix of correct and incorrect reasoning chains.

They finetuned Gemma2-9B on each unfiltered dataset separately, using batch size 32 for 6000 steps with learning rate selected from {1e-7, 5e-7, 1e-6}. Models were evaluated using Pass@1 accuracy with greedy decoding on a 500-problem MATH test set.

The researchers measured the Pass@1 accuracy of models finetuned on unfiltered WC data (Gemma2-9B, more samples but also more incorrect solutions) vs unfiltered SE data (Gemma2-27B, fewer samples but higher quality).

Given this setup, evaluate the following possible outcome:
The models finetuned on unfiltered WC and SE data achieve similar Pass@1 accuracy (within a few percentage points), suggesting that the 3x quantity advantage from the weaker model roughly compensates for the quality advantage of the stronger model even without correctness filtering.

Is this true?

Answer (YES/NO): NO